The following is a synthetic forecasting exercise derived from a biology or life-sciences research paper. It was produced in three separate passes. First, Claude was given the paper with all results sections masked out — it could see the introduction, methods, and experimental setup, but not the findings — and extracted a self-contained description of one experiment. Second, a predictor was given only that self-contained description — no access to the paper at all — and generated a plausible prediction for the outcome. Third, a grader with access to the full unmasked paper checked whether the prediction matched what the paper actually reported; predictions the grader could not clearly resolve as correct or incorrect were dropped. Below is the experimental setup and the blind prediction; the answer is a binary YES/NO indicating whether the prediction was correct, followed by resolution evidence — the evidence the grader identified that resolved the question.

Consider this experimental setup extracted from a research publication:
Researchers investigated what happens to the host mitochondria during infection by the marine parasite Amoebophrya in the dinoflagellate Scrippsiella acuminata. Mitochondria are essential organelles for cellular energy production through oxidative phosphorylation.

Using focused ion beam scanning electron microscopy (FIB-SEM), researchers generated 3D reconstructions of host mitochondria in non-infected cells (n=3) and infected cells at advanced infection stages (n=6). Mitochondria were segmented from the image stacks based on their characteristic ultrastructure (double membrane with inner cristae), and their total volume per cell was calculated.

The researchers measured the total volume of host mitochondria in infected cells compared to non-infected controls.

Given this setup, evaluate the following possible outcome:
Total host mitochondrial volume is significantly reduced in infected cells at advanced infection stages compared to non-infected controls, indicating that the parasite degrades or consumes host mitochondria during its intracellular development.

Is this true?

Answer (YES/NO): NO